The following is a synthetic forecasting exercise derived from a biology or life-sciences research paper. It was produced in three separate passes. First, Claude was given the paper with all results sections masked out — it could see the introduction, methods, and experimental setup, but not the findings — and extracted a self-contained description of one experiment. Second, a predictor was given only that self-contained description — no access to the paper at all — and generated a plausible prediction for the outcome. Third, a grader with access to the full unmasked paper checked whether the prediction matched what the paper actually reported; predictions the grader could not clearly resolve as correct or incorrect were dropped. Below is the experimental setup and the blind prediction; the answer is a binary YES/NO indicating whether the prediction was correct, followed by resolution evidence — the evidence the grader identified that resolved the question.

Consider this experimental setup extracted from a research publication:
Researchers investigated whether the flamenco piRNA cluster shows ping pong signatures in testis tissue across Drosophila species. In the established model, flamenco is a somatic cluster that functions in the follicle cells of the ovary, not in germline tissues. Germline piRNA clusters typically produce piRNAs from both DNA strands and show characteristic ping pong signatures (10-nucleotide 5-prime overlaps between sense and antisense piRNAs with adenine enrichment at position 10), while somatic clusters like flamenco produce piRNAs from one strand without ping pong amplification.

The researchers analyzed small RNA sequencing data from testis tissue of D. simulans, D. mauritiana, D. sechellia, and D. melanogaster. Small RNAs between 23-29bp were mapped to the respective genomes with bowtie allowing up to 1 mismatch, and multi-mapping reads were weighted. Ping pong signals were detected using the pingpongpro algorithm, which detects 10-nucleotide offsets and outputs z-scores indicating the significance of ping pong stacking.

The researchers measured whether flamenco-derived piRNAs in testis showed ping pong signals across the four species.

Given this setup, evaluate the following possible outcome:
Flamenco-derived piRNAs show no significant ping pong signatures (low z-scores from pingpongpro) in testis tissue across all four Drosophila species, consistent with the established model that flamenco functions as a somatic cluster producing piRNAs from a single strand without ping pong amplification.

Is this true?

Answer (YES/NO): NO